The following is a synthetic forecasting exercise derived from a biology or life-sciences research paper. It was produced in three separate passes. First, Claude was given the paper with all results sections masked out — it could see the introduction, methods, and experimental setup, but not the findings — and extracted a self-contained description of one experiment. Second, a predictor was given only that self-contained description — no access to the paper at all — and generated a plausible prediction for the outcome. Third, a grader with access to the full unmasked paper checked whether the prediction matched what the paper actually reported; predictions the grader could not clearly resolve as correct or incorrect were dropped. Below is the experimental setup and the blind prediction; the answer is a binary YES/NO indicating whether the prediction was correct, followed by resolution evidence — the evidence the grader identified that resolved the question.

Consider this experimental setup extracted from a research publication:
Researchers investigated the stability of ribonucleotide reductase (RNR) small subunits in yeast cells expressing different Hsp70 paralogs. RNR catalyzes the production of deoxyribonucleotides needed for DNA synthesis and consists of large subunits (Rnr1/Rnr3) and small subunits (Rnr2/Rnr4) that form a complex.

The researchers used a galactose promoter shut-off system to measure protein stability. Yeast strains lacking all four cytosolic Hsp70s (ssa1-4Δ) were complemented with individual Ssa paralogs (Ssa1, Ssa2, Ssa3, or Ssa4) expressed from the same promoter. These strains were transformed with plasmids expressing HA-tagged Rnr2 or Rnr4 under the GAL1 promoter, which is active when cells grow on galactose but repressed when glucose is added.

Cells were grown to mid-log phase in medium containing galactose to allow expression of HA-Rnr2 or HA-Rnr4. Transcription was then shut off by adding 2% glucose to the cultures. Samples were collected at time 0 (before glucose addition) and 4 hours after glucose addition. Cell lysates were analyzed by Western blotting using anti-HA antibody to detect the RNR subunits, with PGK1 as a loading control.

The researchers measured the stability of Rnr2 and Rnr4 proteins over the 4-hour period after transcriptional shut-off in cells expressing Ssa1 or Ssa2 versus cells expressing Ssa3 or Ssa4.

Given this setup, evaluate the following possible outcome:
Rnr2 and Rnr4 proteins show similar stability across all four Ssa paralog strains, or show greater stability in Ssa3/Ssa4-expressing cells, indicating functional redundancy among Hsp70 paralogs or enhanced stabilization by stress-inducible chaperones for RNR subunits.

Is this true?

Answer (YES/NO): NO